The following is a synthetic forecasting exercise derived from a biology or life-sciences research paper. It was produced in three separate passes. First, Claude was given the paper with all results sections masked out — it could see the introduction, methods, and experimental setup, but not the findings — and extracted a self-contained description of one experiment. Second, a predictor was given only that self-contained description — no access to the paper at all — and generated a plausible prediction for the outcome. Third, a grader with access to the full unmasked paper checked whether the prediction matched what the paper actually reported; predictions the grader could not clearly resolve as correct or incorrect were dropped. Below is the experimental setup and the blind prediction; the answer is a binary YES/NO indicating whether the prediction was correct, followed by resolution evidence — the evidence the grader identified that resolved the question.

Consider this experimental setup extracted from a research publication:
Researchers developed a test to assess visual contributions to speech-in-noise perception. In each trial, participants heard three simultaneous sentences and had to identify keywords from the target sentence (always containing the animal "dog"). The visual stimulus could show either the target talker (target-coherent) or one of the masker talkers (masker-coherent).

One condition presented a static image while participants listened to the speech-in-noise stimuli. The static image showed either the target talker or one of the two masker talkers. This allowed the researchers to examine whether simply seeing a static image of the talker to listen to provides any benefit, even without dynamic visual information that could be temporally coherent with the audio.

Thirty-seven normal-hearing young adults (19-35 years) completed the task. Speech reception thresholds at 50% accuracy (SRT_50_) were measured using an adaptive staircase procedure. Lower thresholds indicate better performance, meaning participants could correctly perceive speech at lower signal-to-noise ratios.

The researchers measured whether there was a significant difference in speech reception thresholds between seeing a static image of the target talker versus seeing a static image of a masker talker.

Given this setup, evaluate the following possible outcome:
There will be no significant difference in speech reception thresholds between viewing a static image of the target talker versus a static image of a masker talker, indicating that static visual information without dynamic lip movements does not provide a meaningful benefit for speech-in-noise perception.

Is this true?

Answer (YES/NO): YES